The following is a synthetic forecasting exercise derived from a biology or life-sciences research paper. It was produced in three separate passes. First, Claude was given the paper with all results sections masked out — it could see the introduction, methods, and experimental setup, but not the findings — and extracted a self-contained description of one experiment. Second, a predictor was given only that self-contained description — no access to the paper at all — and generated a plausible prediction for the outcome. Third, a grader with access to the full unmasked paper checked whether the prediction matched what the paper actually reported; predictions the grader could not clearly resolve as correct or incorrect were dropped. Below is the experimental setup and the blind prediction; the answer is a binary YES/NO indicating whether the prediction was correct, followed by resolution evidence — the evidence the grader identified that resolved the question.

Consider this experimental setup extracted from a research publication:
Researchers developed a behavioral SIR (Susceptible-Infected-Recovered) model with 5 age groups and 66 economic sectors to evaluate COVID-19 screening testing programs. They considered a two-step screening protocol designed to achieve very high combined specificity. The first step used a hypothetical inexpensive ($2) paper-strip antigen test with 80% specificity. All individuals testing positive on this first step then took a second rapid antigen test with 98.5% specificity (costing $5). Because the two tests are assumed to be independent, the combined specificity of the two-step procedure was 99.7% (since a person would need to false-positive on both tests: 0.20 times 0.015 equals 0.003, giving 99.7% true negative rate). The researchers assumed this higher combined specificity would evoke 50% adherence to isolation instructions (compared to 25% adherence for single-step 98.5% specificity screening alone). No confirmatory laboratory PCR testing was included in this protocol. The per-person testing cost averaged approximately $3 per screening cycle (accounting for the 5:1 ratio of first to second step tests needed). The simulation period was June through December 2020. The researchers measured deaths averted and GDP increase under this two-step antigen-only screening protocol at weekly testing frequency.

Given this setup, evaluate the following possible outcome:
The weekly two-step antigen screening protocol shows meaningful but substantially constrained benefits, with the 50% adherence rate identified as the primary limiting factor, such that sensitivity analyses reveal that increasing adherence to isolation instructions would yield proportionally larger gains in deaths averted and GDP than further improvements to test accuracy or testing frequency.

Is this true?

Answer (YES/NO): NO